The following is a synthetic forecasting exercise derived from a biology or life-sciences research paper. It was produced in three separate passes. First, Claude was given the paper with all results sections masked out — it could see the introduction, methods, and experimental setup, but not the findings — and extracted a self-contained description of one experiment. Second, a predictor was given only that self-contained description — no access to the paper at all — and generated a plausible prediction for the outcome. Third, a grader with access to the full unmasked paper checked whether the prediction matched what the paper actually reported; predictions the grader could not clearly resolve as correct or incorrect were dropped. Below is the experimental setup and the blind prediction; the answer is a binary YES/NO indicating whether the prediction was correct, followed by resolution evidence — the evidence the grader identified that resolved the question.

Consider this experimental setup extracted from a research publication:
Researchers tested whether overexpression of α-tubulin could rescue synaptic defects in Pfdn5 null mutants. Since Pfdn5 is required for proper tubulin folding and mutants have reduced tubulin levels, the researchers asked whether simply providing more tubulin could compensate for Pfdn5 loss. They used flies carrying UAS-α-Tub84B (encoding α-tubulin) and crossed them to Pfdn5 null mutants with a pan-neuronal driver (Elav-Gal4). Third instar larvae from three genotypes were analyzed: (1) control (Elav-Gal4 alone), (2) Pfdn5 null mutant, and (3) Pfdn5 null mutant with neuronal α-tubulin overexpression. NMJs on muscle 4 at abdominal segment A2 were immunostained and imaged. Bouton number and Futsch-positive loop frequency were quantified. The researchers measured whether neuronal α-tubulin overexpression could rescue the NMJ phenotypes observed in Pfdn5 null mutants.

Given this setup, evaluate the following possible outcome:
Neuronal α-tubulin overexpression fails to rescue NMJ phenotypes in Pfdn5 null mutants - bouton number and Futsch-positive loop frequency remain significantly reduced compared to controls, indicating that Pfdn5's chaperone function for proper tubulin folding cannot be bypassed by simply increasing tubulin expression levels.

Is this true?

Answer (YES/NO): NO